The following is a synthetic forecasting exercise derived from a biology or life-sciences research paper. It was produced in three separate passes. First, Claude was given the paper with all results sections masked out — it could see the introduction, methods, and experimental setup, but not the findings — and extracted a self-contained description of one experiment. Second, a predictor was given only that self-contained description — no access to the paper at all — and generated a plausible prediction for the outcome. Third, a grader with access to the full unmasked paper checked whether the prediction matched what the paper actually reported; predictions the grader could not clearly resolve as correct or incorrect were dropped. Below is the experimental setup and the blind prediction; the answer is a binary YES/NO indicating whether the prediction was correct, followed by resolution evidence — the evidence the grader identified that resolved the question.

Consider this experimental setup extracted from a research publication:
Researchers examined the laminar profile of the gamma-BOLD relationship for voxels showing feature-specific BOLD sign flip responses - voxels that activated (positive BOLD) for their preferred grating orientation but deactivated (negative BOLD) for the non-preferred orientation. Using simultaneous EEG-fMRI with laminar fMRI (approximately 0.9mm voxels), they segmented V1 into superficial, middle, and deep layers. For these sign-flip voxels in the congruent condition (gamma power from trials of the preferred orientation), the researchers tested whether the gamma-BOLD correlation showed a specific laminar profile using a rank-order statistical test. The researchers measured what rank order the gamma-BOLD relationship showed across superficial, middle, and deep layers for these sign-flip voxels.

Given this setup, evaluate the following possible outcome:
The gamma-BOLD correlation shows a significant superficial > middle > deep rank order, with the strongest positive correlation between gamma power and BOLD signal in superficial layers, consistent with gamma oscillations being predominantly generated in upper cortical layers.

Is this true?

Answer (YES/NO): NO